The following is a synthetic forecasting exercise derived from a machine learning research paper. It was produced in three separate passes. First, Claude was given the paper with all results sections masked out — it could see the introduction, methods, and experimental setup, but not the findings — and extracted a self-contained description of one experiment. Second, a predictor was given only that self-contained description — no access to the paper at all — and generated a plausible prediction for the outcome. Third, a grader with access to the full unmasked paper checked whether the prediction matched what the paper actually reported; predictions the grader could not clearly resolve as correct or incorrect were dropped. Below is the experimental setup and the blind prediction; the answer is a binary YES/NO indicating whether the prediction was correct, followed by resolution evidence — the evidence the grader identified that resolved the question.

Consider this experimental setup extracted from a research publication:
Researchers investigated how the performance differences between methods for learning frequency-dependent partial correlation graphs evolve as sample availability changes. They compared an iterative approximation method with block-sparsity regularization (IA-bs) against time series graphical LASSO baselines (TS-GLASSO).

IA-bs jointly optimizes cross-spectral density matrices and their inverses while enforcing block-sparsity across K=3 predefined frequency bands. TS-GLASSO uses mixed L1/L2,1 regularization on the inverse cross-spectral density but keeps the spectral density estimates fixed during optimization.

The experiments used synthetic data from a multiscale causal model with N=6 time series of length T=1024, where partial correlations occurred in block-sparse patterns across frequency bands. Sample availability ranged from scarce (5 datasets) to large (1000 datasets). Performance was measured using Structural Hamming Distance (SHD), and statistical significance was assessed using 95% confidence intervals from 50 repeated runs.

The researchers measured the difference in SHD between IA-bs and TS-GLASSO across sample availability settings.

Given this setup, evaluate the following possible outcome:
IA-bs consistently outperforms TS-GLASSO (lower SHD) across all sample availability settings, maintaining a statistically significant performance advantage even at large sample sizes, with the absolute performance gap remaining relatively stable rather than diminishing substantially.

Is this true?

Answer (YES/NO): NO